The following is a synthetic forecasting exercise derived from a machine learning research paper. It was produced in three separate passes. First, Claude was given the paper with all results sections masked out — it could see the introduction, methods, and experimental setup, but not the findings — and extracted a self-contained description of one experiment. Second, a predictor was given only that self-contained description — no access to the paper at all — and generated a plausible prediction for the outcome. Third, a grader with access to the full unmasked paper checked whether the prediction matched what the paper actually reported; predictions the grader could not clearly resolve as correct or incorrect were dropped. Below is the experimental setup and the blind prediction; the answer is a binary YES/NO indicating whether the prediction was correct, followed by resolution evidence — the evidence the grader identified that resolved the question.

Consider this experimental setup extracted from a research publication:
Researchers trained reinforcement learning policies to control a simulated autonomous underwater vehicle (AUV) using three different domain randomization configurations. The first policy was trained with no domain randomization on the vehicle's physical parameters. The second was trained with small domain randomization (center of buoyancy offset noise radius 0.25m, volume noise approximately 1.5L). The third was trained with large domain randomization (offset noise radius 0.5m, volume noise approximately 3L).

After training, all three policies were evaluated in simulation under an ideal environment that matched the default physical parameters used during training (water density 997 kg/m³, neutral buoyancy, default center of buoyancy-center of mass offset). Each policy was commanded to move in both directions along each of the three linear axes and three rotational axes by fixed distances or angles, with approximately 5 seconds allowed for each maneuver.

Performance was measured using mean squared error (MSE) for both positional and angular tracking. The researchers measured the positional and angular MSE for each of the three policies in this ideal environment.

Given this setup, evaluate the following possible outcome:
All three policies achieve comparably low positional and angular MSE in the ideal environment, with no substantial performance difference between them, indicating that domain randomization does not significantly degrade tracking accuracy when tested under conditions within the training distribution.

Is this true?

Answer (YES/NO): NO